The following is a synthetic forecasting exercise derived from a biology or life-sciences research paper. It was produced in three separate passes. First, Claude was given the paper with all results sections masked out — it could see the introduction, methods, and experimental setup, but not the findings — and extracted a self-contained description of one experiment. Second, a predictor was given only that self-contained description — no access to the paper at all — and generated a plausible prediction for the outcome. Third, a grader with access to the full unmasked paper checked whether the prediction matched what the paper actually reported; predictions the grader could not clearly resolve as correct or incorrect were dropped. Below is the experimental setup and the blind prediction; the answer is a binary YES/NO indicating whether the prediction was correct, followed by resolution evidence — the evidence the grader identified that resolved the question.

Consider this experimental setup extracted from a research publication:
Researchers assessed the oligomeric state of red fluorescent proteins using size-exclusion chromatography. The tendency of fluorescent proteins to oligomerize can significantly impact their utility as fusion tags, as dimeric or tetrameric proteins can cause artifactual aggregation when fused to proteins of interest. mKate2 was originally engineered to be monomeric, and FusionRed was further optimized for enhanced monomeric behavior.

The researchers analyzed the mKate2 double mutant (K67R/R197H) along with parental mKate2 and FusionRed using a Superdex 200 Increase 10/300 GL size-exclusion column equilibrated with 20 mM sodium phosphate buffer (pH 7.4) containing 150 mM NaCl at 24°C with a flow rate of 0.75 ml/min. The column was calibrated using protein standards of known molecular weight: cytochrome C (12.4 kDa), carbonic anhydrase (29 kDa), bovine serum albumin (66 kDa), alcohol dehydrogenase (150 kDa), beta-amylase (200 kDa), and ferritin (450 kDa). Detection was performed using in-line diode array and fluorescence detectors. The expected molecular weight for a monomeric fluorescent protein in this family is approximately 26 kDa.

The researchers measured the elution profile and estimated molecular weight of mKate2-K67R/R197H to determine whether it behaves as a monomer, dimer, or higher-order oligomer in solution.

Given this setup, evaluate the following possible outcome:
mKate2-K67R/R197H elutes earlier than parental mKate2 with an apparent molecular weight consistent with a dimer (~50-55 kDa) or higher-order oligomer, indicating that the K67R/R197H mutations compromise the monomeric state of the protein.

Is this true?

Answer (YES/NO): NO